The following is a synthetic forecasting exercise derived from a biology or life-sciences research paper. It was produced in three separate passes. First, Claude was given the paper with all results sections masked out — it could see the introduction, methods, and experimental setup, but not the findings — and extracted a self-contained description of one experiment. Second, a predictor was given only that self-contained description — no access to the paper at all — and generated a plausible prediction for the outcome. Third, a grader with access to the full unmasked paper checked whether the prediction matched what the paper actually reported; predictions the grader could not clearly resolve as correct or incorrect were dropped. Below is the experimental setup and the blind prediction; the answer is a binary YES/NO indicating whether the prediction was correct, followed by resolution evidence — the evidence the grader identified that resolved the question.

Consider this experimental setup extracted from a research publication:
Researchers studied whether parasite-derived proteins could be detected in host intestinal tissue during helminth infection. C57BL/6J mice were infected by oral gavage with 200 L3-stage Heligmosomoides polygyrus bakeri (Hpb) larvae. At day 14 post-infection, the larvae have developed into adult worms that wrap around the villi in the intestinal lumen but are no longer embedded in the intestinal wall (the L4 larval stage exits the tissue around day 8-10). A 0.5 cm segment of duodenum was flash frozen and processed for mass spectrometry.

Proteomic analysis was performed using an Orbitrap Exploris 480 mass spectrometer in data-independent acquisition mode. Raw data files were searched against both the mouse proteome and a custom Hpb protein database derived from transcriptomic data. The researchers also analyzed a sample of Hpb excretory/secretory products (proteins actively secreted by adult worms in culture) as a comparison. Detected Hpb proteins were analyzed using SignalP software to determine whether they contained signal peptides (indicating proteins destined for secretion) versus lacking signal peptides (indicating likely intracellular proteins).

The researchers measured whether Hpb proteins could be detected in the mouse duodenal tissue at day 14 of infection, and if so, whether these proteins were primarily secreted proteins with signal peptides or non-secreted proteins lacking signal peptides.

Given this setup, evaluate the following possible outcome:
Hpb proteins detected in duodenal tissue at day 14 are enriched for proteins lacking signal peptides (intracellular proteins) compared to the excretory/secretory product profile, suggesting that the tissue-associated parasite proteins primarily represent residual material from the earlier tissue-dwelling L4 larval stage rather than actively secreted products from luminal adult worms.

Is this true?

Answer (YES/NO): NO